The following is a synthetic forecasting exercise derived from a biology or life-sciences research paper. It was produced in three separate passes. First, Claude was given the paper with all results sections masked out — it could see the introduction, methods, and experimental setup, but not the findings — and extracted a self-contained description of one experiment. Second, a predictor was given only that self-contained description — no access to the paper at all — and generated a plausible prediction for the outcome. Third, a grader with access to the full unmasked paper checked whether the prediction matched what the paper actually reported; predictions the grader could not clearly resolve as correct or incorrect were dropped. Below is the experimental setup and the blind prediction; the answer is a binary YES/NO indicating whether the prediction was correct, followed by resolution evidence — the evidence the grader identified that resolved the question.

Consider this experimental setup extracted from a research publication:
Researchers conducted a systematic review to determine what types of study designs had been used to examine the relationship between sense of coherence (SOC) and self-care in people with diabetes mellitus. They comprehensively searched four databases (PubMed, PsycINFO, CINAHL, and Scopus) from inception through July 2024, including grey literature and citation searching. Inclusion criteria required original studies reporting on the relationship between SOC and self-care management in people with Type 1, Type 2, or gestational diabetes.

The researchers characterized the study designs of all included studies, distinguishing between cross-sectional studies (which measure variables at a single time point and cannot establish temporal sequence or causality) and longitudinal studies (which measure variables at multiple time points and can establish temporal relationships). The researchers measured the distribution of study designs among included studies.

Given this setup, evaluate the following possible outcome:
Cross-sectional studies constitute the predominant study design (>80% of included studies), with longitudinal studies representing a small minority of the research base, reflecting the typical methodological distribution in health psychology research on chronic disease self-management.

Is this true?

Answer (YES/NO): NO